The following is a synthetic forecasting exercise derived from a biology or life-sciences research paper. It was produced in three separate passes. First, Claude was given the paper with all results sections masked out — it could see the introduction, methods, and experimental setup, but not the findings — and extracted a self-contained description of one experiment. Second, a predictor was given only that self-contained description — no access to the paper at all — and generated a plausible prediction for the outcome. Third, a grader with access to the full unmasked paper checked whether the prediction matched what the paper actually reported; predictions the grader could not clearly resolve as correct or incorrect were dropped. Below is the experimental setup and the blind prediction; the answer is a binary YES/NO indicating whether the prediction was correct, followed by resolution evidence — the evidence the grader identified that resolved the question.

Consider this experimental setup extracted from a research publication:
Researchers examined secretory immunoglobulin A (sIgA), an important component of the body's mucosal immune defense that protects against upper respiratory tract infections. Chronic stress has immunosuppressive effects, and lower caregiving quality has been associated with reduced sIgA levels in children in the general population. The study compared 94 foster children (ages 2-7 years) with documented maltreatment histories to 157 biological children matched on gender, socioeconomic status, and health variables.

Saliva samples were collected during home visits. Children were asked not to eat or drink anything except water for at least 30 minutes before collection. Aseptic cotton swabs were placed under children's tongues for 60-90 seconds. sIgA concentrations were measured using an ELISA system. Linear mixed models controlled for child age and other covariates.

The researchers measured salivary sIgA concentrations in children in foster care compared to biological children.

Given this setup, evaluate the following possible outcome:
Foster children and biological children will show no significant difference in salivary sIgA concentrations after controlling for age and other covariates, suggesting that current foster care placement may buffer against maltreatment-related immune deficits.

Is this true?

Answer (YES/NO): YES